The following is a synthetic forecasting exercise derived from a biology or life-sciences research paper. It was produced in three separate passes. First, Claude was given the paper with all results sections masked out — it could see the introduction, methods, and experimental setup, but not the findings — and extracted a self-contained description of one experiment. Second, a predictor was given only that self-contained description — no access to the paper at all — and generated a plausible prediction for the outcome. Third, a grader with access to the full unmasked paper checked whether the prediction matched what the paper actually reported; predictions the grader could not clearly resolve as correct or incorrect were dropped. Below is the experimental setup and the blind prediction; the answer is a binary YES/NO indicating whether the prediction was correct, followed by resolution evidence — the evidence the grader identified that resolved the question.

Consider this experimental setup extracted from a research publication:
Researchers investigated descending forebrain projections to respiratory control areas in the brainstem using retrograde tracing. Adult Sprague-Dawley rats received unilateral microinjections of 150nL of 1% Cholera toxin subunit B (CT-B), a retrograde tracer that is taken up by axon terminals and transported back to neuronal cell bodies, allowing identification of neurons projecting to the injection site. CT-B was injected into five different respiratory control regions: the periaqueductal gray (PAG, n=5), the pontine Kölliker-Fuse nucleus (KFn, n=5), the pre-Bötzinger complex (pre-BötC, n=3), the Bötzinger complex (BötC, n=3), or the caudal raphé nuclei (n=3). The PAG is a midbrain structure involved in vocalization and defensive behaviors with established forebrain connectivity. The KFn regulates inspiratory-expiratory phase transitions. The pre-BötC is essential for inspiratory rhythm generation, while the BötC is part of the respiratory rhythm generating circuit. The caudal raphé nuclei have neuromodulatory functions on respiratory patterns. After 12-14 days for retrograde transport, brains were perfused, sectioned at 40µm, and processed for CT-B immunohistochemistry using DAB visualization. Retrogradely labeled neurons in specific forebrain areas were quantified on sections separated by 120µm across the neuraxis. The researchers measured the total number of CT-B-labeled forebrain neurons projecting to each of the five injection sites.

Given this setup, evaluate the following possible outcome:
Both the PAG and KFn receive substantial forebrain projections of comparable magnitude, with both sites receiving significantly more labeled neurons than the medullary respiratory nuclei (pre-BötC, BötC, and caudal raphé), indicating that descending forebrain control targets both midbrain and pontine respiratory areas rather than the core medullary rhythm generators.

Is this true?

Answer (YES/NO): NO